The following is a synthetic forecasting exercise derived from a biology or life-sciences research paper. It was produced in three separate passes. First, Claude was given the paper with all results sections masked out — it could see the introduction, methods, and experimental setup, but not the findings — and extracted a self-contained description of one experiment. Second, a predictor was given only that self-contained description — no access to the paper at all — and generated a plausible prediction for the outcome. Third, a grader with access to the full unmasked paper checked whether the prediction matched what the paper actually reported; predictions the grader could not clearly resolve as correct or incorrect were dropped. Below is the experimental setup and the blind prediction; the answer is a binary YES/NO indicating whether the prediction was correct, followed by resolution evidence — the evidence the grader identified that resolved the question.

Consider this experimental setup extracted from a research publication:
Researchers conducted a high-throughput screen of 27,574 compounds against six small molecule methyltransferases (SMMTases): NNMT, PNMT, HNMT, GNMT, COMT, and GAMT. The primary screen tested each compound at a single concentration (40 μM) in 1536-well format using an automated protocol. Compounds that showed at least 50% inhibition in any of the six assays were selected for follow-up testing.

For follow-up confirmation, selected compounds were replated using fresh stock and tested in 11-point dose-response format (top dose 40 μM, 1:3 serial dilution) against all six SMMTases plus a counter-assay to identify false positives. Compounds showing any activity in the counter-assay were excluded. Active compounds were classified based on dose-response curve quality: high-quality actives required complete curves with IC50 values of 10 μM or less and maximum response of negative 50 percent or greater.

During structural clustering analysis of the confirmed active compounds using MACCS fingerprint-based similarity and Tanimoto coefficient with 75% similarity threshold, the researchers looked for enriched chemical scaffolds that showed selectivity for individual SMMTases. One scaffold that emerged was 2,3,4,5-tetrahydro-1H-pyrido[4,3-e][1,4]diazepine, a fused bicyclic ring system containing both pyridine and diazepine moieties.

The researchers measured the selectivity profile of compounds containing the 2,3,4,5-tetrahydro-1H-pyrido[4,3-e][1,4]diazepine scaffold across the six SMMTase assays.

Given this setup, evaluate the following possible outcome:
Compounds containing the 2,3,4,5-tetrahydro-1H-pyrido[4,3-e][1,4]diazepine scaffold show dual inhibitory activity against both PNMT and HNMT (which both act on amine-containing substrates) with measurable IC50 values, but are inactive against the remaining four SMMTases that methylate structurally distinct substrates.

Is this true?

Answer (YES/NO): NO